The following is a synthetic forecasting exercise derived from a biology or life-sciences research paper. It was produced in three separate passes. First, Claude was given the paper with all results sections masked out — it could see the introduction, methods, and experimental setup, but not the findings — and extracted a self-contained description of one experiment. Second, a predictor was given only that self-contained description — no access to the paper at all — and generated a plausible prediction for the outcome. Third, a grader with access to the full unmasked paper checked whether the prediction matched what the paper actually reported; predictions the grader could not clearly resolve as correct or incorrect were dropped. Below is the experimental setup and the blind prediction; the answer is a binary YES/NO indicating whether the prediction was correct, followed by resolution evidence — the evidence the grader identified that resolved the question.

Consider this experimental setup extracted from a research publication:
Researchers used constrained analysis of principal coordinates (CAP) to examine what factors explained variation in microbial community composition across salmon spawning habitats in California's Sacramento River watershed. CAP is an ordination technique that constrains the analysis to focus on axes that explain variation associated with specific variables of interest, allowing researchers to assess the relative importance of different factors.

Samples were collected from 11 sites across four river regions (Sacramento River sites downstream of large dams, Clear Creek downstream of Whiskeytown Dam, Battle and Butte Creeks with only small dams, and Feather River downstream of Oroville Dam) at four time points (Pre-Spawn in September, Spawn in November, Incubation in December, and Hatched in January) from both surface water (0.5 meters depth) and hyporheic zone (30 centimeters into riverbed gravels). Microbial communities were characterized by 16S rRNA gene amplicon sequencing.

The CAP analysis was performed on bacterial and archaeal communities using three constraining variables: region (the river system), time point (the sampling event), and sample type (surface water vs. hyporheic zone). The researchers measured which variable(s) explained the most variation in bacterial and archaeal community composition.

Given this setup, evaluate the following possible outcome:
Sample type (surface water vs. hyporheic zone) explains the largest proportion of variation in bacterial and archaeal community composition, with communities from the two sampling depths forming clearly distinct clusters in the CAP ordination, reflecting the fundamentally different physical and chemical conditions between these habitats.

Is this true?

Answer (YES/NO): NO